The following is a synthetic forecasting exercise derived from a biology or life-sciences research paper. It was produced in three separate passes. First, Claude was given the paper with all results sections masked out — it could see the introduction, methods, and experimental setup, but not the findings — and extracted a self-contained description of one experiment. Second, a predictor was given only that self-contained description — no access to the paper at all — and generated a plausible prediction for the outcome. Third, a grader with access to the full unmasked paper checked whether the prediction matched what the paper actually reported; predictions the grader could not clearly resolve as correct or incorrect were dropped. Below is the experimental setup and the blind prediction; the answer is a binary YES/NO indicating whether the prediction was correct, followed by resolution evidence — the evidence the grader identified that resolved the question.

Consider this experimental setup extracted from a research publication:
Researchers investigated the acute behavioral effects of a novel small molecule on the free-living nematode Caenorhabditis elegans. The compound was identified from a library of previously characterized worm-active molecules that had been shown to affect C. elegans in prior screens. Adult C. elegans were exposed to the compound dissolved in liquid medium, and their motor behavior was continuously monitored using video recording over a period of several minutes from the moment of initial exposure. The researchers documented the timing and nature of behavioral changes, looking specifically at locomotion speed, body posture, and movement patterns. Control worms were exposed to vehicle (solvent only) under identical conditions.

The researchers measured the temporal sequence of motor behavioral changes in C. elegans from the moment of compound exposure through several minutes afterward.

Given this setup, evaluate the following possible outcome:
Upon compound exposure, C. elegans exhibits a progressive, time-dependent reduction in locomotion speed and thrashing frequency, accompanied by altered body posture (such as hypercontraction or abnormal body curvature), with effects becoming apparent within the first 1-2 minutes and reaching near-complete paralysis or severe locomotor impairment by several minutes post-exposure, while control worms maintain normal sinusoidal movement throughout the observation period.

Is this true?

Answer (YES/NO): NO